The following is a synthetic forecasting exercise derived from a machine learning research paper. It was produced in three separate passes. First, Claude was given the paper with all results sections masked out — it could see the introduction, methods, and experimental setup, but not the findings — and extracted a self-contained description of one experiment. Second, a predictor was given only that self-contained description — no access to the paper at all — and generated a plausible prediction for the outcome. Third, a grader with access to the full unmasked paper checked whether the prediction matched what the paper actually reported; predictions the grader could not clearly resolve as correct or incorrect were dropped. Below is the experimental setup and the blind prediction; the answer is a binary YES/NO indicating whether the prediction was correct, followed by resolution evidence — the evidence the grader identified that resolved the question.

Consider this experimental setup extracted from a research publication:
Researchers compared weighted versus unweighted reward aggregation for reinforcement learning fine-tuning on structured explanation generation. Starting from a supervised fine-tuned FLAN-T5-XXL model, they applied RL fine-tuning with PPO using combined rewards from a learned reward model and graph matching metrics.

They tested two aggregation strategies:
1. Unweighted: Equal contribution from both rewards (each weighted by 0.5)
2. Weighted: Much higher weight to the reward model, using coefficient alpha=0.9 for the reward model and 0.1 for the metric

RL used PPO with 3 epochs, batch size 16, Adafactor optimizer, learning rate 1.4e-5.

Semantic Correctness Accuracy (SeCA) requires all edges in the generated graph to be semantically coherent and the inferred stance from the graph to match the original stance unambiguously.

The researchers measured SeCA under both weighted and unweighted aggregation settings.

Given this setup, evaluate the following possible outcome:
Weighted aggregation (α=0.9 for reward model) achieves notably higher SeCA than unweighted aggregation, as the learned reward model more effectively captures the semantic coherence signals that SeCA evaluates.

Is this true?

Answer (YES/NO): NO